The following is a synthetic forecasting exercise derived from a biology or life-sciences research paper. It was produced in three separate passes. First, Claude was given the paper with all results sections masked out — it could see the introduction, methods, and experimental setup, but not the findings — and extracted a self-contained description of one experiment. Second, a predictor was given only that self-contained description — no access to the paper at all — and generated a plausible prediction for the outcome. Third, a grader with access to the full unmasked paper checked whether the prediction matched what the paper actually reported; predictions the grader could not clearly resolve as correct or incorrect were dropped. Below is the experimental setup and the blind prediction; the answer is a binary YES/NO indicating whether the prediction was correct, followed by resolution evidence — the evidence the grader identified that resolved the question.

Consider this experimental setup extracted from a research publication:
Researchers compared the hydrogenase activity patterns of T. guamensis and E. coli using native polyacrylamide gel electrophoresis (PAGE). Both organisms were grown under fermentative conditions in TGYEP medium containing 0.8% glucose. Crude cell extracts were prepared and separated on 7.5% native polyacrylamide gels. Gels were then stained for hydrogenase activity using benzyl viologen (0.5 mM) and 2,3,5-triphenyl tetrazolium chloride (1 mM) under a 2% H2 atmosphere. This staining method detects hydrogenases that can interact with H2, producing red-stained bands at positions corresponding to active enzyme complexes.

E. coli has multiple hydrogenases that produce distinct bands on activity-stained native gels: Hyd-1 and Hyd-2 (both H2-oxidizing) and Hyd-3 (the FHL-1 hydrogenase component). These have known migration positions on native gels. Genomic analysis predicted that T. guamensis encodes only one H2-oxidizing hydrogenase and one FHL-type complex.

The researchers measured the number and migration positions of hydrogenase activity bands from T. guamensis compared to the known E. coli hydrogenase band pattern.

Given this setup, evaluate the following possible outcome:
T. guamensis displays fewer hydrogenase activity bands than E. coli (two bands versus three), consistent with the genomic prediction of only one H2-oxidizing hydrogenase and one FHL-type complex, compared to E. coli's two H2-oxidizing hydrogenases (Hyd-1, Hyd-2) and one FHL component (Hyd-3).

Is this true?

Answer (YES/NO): NO